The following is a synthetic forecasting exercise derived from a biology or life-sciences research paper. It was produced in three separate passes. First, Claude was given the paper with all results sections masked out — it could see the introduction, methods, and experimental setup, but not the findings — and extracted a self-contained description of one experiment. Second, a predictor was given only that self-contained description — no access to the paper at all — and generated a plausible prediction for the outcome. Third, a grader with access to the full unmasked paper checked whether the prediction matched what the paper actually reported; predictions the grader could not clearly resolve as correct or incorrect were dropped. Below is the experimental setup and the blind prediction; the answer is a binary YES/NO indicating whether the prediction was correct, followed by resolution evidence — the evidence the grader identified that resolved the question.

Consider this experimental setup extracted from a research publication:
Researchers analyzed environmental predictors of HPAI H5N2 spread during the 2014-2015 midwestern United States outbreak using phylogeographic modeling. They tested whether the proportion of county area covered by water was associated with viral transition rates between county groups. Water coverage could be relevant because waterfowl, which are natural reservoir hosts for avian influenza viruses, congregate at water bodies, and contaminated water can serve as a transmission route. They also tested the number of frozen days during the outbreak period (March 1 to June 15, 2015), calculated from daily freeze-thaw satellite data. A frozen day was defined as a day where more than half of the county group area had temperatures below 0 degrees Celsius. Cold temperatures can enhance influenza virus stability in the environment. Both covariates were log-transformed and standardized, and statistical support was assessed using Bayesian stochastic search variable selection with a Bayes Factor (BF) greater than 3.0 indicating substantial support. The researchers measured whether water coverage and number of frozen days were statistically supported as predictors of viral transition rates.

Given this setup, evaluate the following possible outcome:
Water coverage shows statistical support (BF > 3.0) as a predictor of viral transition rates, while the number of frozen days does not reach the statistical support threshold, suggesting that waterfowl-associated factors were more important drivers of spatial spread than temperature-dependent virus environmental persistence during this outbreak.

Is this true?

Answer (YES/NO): YES